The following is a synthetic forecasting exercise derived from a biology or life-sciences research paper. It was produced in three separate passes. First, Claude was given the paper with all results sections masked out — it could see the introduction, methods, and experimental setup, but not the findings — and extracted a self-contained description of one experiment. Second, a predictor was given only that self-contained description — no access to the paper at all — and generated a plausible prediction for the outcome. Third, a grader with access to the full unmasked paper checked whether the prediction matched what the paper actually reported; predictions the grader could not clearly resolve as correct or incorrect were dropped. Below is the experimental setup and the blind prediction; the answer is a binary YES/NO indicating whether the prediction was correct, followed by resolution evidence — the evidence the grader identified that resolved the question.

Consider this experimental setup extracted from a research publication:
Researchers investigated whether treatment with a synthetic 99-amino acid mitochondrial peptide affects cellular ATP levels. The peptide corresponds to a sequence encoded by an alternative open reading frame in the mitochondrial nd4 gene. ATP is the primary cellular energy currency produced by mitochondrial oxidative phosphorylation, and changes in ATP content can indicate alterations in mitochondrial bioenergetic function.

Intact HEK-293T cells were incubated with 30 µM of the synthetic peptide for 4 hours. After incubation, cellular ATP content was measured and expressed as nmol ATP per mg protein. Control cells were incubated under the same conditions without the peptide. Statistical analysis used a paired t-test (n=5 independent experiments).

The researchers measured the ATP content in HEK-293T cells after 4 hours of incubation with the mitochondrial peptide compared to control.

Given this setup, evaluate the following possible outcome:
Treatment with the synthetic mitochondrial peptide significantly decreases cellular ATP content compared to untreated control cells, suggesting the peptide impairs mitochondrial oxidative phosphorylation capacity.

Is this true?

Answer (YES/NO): NO